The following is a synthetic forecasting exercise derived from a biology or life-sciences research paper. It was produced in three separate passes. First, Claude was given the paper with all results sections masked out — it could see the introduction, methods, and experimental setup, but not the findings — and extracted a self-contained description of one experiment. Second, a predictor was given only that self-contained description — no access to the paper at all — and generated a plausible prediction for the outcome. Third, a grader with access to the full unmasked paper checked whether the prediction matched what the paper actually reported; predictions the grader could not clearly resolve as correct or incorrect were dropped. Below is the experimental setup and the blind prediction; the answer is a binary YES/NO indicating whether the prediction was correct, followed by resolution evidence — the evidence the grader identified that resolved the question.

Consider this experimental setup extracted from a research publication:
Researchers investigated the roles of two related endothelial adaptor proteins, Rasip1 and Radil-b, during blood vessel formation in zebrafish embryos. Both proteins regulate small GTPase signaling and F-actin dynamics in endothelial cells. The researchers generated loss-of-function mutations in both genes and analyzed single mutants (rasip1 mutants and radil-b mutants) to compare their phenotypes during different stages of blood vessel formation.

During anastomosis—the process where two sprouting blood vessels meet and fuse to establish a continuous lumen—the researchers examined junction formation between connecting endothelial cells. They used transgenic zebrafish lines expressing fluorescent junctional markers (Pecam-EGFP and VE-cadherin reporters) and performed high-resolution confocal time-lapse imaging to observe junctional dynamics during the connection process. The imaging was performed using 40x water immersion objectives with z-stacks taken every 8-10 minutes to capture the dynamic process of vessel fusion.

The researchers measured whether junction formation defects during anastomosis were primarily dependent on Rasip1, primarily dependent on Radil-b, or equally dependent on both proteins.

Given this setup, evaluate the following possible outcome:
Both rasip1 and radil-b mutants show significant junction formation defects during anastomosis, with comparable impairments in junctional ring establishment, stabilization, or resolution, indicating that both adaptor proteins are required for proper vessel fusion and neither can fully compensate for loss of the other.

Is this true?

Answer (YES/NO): NO